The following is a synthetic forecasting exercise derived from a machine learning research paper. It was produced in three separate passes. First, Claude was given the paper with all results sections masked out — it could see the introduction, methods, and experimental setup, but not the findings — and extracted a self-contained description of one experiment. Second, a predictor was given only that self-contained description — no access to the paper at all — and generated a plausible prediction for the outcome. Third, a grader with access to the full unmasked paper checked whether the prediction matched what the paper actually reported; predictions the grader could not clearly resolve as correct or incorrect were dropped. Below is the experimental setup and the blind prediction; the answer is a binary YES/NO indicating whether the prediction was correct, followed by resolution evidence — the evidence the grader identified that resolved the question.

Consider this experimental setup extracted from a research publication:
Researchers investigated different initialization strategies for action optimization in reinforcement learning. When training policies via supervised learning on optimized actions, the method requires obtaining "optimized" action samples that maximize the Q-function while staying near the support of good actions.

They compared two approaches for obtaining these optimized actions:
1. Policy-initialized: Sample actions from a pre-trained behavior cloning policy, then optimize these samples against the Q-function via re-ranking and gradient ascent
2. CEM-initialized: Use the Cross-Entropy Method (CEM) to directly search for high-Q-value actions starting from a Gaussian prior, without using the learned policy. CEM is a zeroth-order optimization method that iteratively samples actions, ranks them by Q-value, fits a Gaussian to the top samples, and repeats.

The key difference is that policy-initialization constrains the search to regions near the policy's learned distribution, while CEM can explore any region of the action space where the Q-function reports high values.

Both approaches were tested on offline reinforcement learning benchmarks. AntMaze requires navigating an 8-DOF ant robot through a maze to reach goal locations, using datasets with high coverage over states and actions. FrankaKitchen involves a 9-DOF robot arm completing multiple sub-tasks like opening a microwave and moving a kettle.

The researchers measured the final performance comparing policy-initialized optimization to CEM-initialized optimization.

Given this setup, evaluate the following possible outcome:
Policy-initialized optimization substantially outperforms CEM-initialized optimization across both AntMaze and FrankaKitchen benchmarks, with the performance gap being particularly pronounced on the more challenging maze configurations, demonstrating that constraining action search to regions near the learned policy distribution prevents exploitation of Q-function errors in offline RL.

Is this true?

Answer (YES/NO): NO